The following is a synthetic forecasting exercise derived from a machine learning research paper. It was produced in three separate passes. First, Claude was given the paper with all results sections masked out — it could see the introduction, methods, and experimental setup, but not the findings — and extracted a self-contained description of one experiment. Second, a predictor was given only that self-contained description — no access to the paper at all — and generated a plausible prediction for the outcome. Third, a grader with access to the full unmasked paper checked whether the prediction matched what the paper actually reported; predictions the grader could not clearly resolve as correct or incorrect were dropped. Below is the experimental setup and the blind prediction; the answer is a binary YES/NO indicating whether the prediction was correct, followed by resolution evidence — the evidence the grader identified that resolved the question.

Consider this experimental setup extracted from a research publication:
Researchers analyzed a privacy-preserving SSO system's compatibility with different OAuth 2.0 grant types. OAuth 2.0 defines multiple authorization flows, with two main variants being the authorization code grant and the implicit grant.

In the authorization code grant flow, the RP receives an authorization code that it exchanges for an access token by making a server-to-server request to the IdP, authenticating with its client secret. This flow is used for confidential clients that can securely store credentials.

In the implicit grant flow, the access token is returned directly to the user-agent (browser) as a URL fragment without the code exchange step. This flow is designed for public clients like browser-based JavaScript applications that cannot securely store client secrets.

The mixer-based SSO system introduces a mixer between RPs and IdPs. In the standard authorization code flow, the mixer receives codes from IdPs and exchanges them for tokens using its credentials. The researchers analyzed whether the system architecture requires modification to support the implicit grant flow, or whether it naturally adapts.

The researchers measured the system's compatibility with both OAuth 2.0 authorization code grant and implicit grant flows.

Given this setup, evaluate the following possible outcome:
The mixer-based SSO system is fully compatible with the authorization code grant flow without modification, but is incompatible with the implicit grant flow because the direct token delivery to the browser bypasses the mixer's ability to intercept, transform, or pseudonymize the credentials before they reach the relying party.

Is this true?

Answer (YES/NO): NO